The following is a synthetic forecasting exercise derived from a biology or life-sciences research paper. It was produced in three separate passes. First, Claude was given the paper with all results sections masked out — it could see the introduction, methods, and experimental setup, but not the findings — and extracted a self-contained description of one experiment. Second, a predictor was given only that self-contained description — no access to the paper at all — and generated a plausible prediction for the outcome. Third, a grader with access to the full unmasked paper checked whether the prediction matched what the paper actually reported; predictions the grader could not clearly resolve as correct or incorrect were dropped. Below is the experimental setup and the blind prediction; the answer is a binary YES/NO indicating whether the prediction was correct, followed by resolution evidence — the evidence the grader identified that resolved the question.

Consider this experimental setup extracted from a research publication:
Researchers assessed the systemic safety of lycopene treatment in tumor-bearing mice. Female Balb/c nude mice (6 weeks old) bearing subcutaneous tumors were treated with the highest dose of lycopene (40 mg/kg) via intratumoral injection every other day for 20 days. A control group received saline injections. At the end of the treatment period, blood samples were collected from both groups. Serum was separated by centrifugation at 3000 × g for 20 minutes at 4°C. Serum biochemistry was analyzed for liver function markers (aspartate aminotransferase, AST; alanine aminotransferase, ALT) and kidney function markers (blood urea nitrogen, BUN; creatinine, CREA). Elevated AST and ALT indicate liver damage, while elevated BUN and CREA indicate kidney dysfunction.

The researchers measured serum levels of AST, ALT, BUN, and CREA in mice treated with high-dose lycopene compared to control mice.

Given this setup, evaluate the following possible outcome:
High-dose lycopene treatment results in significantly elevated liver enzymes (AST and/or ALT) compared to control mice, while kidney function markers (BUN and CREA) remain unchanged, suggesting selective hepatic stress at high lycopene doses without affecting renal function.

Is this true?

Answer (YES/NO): NO